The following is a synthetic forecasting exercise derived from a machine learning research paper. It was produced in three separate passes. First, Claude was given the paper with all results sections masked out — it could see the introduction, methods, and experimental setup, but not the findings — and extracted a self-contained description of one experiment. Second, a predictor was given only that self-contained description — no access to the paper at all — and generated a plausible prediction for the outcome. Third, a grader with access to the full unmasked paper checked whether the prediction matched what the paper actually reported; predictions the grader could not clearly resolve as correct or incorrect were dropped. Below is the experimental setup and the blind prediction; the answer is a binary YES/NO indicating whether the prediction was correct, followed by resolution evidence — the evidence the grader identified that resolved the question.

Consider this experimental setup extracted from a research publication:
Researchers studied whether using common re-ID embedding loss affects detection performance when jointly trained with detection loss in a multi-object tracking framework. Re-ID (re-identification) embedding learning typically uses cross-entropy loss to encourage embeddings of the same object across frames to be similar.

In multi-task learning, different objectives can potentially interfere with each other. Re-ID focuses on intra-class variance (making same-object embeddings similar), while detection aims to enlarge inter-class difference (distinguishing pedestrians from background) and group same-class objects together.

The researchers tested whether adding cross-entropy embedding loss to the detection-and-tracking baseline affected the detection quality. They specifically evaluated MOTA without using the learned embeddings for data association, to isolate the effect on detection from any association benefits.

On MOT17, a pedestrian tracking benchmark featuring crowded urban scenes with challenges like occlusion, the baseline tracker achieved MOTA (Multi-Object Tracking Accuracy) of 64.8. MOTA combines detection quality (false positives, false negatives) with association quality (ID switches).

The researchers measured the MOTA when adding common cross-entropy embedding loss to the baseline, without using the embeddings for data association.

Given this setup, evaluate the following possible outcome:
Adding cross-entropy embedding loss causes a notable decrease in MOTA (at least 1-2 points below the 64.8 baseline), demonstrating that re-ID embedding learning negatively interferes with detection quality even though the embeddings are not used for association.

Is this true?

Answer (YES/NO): YES